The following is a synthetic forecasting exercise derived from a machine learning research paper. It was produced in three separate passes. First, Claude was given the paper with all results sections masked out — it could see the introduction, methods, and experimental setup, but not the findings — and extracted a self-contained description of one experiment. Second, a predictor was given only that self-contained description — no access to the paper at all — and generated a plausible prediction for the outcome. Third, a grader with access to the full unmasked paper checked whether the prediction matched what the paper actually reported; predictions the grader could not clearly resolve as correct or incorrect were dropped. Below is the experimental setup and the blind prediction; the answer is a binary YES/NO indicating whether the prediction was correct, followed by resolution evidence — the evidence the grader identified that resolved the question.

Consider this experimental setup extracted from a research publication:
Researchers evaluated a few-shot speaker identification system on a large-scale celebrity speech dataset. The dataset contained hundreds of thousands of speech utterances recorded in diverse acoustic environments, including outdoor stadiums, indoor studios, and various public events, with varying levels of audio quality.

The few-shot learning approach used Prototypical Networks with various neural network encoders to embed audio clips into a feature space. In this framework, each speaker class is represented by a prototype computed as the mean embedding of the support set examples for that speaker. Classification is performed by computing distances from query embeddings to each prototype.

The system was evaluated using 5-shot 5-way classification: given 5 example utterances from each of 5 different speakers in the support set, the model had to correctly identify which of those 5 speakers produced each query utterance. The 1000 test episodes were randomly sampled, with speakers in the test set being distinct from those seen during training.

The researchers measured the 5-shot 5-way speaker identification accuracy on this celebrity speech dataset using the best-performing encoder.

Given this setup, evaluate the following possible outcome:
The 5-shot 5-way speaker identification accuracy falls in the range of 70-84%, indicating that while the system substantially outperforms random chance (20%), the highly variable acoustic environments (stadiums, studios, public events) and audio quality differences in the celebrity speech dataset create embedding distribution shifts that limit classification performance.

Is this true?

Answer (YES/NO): NO